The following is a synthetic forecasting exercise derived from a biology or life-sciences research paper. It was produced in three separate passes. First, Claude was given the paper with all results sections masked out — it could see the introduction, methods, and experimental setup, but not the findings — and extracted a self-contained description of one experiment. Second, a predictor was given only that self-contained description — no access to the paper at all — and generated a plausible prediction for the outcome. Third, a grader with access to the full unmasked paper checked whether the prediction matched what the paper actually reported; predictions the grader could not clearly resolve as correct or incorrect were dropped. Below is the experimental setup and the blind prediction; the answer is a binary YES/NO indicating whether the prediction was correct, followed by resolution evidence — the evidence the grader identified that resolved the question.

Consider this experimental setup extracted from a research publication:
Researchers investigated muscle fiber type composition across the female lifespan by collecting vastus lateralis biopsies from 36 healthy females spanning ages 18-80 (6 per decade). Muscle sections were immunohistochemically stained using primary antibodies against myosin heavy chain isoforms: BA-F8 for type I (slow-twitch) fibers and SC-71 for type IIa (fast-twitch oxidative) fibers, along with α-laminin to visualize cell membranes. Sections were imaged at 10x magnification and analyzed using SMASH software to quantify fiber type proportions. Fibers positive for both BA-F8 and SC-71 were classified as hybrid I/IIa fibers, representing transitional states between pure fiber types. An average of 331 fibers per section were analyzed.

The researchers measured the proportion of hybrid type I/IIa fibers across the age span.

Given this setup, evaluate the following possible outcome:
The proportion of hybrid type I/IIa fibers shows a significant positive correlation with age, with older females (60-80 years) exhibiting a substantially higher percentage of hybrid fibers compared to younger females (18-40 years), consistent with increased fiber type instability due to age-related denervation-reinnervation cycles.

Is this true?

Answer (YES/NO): NO